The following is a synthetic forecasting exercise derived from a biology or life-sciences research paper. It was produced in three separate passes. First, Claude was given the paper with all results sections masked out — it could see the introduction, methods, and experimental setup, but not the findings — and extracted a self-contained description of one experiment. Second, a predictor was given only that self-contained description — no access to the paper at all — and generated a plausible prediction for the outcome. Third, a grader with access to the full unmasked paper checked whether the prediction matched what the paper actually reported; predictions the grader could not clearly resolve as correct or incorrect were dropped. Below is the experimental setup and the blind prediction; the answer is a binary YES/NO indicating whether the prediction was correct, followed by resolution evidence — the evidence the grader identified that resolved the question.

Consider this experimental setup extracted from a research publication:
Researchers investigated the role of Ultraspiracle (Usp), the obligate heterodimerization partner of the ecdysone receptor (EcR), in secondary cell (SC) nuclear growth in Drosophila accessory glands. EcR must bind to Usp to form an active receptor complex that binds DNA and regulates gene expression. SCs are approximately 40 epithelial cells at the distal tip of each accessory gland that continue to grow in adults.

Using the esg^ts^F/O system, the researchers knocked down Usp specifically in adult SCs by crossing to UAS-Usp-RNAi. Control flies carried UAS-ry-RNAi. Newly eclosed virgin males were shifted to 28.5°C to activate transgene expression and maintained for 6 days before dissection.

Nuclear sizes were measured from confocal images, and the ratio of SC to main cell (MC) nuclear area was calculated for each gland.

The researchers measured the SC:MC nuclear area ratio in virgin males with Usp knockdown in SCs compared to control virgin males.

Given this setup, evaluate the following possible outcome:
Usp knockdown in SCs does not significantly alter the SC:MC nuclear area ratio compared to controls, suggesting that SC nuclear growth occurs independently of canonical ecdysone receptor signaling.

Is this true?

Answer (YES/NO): YES